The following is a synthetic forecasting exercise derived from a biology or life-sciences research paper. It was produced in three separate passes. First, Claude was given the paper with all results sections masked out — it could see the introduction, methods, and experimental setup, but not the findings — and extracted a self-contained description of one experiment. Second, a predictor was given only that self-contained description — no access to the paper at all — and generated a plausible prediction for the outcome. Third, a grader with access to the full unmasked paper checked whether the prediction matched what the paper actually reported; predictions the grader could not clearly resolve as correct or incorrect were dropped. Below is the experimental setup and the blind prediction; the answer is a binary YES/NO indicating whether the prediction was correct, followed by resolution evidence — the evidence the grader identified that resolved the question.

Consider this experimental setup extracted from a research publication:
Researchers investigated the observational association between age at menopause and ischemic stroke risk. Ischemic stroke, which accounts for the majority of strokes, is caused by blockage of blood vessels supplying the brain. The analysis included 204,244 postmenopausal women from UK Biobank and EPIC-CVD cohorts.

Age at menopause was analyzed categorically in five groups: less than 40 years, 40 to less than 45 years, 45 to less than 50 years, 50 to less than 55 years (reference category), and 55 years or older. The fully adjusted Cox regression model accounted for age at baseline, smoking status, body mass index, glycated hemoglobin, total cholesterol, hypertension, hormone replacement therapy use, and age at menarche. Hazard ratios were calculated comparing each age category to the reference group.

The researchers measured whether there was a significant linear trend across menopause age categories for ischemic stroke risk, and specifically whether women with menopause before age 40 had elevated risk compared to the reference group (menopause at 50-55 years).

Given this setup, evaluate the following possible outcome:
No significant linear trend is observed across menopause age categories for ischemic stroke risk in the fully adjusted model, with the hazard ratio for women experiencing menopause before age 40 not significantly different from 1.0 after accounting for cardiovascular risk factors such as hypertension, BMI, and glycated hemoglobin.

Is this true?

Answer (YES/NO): NO